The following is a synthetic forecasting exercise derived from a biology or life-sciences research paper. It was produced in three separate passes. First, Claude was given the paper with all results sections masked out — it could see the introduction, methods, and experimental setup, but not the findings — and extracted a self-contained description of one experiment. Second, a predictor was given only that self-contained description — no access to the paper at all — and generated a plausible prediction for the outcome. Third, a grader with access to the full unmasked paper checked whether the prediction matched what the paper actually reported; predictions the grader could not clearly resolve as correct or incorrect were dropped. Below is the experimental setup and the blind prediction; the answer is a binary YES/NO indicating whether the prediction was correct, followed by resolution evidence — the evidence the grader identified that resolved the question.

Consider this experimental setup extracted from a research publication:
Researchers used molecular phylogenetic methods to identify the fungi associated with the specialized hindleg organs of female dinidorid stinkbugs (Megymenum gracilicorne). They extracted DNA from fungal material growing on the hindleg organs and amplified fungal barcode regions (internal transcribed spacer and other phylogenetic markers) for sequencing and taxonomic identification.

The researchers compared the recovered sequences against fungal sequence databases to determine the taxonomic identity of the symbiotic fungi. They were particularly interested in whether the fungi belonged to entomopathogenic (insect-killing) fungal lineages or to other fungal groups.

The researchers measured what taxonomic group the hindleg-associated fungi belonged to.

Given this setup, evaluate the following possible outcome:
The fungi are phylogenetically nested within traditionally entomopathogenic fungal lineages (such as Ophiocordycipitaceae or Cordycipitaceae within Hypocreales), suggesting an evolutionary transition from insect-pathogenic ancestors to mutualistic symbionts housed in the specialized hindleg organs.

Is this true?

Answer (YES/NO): NO